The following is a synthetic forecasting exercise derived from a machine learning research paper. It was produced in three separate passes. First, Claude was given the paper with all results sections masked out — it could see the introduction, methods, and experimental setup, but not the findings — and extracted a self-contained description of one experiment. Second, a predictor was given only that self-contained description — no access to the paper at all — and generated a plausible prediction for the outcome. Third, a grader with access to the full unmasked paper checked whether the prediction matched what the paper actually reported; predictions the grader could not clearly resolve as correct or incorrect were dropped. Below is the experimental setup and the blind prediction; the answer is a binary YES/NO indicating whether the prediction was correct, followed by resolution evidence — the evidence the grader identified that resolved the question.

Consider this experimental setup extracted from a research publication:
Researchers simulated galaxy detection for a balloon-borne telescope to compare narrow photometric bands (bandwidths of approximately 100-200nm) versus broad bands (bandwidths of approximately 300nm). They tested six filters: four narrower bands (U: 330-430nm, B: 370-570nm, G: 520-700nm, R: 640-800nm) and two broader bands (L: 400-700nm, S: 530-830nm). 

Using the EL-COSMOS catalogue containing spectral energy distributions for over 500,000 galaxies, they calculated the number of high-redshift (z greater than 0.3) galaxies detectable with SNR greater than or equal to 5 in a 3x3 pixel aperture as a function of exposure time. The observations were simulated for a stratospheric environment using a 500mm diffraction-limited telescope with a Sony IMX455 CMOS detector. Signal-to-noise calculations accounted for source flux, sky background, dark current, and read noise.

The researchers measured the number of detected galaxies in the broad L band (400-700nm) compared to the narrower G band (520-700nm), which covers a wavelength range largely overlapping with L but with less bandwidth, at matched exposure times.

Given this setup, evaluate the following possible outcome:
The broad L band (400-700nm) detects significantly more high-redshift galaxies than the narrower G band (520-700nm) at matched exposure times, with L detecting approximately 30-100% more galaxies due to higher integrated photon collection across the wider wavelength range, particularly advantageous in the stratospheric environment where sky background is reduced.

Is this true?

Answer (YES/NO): YES